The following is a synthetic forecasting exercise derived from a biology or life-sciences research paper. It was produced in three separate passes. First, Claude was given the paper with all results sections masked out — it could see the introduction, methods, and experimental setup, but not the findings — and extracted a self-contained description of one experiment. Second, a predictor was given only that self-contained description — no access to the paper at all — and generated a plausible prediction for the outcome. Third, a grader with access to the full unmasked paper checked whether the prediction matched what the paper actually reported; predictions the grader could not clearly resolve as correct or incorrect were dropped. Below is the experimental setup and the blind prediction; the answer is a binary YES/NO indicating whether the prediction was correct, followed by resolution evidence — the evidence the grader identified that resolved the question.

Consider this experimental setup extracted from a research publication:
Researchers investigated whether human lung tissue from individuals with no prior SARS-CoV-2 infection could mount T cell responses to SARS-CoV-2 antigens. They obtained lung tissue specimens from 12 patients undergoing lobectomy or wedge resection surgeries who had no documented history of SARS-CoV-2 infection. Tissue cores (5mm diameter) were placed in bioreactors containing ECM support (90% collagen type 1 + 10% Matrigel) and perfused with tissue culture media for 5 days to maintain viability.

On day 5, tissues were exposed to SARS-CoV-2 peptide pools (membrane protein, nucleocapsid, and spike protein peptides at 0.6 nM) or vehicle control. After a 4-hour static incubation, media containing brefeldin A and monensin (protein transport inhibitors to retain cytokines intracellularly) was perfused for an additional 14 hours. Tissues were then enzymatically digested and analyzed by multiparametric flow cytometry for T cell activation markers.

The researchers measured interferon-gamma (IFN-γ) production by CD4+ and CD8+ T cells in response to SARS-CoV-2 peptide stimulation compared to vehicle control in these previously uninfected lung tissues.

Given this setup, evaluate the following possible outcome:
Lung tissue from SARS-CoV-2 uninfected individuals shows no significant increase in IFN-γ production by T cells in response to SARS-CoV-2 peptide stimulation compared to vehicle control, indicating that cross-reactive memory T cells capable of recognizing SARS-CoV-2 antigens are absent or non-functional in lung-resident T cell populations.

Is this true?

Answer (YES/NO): NO